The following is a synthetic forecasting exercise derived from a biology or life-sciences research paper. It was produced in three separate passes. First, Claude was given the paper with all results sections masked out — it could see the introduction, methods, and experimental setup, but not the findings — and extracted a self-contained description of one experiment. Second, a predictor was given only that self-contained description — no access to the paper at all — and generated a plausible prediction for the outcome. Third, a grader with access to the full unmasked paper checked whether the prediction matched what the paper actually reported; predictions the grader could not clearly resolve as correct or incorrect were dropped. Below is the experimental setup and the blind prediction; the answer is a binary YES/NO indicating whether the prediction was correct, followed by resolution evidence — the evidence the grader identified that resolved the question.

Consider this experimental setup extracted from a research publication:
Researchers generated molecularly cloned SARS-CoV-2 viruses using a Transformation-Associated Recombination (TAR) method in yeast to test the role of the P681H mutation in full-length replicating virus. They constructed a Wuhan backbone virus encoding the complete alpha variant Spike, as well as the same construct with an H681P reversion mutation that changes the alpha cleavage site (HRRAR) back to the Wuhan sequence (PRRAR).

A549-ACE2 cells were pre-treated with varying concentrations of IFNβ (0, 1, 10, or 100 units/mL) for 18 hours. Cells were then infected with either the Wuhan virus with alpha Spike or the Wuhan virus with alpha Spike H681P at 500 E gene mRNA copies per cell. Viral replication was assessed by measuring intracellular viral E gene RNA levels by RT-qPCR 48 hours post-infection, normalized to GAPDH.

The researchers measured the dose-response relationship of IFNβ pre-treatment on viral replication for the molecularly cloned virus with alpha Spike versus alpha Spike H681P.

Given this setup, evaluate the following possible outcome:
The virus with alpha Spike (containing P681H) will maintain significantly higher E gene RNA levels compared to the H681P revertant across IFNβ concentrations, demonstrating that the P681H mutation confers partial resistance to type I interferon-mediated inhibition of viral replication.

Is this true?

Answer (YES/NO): YES